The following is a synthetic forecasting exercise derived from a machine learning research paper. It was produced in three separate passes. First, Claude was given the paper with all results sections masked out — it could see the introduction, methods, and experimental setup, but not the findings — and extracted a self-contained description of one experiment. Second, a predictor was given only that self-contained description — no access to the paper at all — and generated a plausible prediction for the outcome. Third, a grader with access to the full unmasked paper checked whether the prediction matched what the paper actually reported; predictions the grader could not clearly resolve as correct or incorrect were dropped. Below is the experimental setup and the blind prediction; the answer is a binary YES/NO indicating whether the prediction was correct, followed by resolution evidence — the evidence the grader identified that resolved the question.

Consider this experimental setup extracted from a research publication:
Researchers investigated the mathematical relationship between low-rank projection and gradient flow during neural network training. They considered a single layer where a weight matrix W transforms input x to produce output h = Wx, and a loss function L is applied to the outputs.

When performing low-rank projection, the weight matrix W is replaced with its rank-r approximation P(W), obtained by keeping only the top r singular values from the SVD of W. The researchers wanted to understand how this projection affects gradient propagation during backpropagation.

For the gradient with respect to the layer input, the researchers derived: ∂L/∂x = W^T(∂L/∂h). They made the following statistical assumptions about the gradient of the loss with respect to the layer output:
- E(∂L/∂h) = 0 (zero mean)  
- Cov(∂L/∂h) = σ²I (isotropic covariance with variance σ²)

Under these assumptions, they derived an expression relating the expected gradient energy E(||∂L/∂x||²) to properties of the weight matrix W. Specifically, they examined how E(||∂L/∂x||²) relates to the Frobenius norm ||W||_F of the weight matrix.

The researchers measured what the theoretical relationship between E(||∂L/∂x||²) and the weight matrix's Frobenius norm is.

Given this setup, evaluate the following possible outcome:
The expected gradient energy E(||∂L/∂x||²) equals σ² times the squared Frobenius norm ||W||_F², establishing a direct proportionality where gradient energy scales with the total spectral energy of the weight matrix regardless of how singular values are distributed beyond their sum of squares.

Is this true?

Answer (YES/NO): YES